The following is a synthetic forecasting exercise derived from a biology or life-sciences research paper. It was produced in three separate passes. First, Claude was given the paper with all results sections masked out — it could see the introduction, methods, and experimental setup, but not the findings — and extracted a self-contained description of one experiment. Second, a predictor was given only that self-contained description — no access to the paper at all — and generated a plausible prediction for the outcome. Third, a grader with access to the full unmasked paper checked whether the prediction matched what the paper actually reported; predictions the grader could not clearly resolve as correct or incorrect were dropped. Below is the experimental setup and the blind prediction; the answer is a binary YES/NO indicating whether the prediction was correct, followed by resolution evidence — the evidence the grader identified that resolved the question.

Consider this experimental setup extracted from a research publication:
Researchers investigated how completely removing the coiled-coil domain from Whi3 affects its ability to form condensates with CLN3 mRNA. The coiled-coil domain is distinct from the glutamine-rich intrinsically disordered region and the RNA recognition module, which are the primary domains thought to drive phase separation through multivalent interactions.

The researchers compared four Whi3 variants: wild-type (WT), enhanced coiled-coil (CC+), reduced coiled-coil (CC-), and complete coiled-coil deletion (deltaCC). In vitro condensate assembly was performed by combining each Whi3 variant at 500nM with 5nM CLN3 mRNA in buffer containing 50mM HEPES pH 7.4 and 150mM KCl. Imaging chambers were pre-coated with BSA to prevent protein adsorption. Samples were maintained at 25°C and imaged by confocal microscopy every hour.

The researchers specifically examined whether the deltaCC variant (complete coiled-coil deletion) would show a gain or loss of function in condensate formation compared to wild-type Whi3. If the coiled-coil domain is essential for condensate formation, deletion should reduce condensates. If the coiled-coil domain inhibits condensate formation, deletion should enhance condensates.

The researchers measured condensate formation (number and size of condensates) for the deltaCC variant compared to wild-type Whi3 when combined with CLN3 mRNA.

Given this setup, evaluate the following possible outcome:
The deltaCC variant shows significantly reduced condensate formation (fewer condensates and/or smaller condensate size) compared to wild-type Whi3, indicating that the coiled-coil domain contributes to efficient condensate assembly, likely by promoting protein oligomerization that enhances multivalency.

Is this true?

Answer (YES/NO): NO